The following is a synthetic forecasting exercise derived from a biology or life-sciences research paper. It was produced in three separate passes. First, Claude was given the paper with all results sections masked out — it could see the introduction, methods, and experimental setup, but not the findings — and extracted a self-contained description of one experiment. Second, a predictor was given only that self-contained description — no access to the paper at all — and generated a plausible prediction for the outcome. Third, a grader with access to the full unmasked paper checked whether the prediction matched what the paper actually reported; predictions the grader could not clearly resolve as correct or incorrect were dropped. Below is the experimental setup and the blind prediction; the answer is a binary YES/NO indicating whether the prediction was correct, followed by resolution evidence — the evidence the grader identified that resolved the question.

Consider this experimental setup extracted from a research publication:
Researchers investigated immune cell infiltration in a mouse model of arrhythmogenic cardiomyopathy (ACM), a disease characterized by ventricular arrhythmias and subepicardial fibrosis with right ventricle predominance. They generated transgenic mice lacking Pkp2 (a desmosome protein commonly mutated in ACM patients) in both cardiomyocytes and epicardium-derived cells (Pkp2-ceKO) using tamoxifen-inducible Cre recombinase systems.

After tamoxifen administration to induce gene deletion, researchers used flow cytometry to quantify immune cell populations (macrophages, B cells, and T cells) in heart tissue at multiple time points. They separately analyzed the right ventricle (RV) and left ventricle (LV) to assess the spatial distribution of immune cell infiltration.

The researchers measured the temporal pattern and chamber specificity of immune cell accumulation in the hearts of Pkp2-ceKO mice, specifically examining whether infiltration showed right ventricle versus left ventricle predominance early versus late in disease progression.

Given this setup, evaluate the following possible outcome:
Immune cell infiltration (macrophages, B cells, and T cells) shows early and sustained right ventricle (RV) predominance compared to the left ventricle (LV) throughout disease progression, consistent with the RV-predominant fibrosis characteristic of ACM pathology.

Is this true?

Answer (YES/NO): NO